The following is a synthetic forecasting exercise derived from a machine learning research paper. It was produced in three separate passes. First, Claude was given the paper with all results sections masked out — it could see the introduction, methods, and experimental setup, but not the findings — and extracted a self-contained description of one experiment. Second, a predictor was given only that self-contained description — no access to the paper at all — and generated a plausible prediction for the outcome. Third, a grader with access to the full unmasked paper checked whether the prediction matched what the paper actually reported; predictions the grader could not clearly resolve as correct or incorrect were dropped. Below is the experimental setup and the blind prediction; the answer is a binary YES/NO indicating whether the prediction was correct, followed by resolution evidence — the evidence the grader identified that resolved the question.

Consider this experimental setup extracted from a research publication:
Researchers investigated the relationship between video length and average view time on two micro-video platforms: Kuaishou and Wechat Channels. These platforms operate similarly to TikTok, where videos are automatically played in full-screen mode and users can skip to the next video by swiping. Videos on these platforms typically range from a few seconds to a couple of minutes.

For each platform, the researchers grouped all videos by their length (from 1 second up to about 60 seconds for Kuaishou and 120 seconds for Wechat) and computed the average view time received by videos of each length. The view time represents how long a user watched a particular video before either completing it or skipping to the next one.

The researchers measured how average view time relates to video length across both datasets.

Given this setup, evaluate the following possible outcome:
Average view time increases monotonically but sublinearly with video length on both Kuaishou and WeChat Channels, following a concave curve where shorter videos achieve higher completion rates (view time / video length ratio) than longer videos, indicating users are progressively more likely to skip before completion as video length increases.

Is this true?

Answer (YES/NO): NO